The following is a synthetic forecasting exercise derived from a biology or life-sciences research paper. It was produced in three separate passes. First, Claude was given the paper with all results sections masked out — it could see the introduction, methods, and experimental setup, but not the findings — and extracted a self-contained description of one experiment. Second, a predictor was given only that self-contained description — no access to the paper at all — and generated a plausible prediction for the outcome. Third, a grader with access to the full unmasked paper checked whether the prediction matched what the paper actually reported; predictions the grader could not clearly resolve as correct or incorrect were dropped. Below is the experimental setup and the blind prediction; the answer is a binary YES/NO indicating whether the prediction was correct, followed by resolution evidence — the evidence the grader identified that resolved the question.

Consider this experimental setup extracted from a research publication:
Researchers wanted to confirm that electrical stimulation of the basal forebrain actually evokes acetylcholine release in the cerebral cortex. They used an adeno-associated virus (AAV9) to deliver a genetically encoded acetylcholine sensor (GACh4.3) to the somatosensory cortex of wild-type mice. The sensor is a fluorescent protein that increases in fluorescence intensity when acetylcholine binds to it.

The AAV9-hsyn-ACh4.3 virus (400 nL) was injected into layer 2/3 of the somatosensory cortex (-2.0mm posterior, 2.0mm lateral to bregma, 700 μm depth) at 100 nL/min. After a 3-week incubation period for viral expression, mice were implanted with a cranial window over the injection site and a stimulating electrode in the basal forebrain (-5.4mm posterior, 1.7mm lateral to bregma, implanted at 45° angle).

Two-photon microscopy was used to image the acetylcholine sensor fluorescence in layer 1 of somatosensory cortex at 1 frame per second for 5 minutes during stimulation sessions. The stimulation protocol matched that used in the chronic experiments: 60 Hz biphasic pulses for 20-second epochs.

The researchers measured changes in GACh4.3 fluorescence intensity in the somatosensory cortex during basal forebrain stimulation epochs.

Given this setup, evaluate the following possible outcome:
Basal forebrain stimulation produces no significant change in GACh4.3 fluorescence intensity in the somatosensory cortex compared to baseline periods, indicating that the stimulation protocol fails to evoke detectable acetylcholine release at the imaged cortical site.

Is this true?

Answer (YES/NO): NO